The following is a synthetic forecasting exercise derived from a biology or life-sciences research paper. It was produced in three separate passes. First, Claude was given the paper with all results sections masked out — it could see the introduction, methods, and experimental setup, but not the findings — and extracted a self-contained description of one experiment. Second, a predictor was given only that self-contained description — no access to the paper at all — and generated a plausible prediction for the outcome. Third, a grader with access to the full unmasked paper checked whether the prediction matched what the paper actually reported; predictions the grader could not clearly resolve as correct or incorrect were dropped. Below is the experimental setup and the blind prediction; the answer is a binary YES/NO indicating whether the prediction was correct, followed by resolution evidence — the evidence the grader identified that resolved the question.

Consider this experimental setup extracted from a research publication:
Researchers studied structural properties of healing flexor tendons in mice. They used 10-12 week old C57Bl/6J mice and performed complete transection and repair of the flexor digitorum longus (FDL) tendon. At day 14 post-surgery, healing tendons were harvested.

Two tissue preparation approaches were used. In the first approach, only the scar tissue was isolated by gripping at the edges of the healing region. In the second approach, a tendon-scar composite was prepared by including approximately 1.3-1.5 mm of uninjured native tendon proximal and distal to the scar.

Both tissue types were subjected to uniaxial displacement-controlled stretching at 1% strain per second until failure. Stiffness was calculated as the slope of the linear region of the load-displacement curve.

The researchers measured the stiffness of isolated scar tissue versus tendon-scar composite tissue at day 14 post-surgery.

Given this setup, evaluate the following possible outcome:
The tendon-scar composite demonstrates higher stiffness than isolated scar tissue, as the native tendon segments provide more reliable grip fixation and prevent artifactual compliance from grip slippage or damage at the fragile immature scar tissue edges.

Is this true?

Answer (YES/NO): NO